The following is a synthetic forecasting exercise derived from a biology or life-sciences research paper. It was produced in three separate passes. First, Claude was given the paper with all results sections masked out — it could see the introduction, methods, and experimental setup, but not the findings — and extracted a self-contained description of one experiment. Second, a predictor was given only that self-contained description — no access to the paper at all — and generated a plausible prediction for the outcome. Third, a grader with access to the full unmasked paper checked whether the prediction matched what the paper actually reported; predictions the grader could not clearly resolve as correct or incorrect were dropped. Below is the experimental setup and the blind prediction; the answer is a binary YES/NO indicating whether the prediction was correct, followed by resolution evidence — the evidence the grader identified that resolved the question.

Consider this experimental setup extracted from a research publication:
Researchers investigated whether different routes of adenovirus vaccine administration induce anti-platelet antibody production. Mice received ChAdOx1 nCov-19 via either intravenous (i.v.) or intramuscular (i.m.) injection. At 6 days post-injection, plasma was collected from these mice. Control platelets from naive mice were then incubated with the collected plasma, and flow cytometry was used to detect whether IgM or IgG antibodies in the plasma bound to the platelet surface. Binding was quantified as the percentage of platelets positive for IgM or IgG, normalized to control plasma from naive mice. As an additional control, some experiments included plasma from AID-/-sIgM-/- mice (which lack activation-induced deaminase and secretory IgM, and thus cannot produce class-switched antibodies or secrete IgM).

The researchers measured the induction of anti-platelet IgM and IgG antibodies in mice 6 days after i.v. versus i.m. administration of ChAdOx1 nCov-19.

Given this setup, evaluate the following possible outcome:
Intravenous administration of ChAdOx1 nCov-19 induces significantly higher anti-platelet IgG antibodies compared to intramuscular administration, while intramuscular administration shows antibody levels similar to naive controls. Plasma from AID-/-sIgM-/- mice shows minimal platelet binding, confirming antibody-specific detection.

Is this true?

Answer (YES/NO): NO